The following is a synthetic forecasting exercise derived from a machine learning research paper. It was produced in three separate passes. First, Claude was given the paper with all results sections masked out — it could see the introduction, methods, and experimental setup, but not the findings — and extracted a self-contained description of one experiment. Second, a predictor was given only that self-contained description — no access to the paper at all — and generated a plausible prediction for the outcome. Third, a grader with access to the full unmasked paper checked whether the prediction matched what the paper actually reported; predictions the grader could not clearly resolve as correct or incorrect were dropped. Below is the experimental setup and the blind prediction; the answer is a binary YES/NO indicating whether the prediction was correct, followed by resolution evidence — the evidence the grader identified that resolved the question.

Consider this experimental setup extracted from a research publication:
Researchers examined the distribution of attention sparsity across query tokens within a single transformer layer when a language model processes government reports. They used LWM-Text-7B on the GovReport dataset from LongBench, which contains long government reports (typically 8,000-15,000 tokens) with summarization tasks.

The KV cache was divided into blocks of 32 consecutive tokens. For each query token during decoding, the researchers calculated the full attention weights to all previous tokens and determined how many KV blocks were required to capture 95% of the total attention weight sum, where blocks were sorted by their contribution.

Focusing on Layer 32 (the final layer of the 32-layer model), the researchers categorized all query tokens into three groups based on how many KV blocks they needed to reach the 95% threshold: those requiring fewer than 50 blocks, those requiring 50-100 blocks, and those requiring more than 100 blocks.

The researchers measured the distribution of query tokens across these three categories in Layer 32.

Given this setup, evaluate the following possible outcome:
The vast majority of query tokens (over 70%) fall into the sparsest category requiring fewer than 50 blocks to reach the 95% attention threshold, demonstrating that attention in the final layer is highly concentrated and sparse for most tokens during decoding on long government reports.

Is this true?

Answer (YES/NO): NO